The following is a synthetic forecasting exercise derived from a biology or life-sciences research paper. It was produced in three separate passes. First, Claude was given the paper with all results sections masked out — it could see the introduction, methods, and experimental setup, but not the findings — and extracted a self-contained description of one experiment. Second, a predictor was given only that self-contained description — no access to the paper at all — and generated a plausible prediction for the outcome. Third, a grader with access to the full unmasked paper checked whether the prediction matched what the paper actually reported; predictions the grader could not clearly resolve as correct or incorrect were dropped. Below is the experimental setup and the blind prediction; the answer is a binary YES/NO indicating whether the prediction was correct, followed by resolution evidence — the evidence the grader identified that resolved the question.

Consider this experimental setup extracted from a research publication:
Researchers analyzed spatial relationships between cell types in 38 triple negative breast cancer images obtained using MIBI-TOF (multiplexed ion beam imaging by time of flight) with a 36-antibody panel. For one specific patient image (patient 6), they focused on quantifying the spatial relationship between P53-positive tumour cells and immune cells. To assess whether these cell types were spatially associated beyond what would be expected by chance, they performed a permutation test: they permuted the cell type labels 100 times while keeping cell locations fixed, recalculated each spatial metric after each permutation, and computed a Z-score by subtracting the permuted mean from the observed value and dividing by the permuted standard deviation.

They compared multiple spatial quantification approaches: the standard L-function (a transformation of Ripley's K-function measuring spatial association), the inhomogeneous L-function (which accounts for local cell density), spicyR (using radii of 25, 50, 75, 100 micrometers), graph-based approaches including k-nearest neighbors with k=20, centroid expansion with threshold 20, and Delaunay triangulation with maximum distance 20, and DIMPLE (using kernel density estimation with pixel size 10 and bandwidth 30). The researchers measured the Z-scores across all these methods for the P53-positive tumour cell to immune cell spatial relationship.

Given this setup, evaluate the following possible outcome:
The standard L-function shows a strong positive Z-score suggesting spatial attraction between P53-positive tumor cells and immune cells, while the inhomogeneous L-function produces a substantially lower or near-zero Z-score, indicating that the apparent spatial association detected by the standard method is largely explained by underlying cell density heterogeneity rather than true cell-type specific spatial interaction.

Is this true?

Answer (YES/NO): NO